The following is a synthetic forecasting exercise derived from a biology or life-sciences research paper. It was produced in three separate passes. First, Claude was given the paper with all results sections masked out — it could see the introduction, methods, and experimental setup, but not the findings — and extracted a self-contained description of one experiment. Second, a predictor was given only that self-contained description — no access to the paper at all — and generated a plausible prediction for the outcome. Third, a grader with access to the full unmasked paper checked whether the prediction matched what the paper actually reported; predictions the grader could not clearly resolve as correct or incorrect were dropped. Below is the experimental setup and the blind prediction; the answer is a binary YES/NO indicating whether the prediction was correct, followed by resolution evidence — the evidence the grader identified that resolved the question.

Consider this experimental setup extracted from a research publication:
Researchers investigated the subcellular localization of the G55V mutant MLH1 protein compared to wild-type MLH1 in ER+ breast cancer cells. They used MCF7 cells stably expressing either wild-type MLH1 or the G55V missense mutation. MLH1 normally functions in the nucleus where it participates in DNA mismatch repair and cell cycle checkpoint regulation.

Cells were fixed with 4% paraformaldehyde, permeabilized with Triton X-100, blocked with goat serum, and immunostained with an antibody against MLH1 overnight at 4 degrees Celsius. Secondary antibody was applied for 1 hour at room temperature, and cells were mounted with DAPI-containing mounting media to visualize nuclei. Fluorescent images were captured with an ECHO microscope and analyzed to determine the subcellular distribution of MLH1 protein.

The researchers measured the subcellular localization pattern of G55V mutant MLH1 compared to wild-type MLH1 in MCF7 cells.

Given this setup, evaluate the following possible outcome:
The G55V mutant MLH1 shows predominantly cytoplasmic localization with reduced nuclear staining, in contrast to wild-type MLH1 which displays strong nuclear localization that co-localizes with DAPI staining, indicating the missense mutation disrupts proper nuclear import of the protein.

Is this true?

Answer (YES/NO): YES